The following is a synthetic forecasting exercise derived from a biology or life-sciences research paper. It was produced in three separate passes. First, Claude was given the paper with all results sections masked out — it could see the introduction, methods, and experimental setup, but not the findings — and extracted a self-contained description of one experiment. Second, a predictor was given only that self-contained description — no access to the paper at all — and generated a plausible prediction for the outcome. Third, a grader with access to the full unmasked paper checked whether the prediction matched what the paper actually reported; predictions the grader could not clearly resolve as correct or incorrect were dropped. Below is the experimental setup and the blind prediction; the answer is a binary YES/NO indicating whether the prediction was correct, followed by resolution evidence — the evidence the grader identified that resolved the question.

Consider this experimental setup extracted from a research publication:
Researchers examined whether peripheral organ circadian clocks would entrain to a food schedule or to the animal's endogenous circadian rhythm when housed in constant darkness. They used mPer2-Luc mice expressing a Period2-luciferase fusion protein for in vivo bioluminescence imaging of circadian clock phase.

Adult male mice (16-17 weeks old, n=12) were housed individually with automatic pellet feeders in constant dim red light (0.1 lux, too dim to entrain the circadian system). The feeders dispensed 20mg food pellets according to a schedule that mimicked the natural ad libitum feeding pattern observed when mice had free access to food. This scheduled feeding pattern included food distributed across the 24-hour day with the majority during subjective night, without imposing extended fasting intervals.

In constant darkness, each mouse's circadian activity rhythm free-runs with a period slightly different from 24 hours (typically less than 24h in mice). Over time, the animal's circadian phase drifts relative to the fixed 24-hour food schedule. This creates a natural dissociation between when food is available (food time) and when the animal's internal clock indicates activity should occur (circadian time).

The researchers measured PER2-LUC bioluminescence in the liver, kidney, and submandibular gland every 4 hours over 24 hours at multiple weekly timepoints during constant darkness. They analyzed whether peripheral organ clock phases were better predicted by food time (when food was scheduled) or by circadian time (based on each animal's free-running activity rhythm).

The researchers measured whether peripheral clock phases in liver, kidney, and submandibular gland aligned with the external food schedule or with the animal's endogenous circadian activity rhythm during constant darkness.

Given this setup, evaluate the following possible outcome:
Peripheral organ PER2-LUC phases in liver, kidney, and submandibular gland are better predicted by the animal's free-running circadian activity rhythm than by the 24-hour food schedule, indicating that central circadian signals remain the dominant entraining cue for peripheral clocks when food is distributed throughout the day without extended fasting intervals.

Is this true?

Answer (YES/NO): YES